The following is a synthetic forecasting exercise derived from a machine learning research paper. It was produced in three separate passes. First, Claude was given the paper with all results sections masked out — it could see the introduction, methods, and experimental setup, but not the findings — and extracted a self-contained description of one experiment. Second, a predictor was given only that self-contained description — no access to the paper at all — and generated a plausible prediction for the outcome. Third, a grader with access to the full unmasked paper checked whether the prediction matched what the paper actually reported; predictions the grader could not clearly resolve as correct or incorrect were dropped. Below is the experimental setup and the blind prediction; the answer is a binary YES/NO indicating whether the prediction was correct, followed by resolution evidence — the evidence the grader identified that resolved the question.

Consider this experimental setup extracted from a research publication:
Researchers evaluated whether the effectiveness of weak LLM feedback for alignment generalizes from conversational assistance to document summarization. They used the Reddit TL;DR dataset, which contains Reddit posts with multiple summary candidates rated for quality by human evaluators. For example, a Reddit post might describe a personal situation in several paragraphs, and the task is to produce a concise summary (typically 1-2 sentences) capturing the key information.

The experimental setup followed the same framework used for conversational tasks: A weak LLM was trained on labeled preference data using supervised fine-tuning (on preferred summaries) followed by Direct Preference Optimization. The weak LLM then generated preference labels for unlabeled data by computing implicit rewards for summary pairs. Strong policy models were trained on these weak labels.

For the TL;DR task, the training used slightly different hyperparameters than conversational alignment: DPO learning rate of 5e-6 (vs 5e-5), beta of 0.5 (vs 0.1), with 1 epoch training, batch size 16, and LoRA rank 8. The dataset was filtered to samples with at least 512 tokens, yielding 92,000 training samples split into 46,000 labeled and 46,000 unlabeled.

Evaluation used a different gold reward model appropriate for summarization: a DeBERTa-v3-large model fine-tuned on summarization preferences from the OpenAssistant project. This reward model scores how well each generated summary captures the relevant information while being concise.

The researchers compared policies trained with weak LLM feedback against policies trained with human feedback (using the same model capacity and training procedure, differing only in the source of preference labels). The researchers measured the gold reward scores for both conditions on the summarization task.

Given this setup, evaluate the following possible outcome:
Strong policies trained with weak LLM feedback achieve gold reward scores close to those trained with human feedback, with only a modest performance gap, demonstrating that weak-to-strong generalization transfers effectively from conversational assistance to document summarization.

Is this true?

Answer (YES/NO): NO